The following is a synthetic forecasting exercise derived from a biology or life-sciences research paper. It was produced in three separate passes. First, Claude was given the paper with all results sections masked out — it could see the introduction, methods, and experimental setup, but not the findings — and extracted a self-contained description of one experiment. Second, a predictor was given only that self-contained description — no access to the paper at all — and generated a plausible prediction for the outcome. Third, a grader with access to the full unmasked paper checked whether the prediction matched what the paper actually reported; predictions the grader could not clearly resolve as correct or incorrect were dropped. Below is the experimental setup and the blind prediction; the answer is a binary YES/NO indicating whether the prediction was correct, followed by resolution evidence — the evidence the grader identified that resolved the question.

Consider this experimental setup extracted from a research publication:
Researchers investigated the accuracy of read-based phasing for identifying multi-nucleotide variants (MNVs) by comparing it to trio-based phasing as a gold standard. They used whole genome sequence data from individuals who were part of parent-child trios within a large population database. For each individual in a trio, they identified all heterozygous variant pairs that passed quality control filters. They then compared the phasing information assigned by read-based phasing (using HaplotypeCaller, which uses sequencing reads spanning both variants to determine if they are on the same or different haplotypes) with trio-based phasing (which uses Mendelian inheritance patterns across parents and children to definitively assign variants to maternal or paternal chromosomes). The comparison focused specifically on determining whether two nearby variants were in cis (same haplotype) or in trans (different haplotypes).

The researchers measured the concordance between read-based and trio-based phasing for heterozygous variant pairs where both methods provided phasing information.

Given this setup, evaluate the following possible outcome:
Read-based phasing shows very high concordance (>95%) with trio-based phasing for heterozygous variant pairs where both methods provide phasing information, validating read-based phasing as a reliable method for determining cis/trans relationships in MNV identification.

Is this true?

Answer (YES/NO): YES